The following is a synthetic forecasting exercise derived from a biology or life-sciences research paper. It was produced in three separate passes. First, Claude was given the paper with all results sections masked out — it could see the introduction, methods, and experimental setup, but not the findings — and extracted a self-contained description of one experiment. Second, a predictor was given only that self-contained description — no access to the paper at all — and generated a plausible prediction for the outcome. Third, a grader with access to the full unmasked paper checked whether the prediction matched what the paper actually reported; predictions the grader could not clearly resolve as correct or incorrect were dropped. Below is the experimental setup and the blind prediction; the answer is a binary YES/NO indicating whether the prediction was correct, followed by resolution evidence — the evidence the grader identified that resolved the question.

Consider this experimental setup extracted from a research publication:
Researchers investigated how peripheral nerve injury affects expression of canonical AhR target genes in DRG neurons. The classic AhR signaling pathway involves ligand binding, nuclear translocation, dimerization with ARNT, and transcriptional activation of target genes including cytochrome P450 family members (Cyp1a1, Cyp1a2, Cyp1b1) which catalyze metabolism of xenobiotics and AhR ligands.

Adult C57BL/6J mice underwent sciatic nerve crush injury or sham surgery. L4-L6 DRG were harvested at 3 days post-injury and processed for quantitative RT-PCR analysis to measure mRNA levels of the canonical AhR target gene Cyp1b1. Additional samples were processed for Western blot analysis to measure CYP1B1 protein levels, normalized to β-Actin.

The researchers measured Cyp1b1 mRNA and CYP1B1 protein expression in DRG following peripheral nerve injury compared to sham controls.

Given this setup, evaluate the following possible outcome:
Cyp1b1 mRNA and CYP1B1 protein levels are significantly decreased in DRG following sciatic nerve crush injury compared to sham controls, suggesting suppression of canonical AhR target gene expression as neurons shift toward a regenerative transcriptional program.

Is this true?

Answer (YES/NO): NO